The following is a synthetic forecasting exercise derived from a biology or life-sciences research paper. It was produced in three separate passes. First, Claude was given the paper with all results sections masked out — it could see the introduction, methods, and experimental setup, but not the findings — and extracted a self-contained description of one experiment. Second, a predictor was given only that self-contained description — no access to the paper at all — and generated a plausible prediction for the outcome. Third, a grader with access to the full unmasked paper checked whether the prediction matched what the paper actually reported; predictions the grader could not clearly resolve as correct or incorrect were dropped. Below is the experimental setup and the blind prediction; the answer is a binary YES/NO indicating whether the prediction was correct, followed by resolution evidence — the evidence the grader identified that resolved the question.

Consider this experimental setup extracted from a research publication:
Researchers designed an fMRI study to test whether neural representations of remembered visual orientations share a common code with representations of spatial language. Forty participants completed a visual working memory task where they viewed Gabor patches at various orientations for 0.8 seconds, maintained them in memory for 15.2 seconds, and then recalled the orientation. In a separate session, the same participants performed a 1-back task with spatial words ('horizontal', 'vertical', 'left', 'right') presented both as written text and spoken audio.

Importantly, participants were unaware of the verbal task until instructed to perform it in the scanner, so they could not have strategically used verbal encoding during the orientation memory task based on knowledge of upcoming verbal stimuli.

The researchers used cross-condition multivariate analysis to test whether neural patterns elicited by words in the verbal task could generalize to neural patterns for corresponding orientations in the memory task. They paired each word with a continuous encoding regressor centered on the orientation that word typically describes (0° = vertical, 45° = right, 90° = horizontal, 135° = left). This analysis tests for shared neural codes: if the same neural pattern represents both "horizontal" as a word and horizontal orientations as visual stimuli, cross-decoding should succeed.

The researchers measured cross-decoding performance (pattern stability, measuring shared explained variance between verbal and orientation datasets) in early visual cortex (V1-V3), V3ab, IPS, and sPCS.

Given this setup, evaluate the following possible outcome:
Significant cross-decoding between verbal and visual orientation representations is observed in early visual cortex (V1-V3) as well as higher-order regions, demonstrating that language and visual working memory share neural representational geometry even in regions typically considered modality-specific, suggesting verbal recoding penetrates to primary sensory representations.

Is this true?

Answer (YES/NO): NO